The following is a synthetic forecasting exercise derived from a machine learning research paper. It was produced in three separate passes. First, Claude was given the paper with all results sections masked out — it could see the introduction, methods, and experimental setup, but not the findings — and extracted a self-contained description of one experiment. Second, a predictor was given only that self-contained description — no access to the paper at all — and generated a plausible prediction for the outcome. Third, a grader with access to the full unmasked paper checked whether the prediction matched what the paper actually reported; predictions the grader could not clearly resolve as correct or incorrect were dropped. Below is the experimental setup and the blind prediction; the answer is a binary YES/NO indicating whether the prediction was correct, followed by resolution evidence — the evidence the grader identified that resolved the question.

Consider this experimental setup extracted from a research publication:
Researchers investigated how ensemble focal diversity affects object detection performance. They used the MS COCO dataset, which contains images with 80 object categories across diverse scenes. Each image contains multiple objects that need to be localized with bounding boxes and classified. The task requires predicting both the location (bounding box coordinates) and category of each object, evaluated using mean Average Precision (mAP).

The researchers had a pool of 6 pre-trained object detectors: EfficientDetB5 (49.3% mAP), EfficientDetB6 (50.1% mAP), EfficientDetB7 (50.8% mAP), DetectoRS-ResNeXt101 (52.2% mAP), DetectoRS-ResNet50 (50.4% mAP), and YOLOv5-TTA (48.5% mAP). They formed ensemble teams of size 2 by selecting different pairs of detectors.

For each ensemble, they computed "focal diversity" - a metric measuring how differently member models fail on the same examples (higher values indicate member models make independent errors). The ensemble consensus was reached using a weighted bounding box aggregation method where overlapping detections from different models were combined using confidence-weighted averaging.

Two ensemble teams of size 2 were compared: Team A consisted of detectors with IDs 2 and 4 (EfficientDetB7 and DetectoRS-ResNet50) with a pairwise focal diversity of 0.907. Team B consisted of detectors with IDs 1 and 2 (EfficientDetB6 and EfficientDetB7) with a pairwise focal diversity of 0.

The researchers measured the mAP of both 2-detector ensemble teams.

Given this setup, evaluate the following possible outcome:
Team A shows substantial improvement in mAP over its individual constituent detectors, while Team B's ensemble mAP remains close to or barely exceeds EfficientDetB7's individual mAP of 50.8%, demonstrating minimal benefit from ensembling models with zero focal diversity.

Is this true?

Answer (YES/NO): YES